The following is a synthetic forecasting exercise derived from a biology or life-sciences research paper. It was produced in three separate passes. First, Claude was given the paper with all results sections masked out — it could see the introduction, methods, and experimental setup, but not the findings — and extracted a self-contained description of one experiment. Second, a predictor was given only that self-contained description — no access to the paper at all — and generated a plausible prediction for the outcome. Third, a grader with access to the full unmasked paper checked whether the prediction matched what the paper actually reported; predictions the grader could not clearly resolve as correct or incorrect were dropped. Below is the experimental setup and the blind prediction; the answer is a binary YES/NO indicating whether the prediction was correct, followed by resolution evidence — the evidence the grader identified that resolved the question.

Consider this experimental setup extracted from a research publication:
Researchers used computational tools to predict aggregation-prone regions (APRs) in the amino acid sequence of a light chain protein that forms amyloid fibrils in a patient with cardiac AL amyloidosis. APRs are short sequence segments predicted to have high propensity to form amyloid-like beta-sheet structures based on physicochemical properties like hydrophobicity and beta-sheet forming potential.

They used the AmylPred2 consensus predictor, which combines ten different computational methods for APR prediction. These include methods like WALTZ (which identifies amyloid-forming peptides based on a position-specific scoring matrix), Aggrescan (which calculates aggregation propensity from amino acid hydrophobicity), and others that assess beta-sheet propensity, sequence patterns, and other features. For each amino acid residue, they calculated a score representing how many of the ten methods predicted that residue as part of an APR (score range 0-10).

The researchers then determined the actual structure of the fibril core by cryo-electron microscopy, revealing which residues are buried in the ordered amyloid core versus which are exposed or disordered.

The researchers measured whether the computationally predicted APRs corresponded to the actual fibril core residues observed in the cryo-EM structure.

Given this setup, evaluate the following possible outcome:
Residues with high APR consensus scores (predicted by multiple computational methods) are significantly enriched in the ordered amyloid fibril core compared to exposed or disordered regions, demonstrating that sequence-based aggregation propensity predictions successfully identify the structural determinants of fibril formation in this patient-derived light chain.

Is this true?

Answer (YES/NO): NO